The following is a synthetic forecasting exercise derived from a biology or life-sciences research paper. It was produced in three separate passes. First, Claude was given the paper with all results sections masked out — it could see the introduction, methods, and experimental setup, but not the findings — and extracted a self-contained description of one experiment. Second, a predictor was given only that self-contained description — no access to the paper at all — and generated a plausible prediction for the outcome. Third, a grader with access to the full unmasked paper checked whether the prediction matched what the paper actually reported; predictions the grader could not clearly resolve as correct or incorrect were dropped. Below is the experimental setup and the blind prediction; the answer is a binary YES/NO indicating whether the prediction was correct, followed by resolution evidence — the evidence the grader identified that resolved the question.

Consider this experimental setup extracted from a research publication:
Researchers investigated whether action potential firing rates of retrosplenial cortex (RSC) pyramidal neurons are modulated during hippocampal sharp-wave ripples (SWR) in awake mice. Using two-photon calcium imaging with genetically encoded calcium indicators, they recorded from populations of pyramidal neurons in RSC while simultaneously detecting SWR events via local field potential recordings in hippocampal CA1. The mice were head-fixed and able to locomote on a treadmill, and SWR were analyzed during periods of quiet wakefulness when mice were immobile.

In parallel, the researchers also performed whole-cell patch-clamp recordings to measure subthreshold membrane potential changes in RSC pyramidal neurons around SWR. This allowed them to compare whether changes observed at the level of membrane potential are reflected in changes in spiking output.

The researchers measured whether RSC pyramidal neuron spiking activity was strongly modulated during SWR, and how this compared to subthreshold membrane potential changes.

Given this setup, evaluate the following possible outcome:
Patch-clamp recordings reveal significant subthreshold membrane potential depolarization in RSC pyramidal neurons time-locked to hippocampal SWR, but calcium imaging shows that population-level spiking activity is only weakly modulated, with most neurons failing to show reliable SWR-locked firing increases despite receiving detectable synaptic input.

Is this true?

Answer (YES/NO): NO